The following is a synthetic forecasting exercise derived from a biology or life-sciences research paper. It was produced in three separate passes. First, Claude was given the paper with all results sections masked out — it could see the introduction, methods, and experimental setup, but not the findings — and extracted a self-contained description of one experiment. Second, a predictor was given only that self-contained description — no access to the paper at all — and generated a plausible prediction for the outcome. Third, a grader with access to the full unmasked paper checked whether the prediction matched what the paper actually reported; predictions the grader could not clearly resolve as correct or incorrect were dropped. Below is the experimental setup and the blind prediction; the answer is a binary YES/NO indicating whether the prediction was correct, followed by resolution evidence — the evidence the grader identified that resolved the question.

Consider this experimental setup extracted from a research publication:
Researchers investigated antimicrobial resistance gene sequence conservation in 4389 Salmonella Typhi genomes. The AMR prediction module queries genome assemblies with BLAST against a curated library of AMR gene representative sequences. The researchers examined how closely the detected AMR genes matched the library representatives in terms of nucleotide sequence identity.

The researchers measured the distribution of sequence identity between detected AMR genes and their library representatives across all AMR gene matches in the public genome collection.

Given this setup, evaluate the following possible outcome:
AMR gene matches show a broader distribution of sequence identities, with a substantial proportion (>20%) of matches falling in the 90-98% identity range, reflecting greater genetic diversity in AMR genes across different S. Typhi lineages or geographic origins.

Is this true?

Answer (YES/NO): NO